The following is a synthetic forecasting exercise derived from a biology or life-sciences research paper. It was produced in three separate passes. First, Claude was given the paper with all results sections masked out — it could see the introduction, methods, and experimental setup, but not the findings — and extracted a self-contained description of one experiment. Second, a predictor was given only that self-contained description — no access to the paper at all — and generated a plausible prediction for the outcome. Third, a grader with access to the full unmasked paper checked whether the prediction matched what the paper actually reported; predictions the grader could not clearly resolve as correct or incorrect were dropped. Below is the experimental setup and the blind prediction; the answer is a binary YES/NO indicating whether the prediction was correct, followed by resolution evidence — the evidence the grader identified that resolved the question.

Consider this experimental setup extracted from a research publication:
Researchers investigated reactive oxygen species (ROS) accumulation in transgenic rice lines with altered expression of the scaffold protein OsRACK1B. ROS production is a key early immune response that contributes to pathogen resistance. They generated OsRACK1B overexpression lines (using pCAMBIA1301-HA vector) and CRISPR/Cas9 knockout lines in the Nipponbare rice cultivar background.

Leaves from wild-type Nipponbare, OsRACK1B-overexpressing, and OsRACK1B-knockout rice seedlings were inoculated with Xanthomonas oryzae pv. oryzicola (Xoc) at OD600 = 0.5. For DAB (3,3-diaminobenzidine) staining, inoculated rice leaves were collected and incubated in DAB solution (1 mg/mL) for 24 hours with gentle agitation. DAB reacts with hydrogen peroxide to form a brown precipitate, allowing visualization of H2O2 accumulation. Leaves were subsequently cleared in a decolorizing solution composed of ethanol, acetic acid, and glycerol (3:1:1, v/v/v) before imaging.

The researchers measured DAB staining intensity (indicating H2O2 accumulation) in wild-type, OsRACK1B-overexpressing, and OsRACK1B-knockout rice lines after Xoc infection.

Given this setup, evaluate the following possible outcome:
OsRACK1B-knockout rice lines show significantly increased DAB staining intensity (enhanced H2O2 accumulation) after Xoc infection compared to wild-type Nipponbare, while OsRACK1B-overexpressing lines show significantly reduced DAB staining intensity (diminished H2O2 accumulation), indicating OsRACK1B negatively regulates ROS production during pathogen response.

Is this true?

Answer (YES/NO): NO